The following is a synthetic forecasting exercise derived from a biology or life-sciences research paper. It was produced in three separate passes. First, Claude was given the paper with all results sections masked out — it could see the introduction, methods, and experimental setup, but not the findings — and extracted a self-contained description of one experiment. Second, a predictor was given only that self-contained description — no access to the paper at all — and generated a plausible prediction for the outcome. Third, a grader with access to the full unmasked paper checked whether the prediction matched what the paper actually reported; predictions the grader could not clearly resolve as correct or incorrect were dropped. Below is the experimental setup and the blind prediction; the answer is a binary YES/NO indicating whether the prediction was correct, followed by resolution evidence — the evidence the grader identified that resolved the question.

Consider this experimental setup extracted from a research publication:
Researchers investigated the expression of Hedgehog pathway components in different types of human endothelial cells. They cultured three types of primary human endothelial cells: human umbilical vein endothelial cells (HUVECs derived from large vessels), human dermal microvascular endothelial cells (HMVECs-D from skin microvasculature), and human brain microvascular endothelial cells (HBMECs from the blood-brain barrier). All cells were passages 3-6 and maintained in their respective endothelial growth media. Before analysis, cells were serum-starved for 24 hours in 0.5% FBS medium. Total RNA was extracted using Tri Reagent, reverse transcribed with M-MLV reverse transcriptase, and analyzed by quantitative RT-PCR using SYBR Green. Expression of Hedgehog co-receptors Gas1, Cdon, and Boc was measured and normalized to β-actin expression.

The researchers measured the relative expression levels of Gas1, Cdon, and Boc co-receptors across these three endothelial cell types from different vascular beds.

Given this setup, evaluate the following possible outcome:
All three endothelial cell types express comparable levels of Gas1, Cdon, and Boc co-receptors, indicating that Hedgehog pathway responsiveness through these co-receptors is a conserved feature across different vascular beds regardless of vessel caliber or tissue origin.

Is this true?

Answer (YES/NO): NO